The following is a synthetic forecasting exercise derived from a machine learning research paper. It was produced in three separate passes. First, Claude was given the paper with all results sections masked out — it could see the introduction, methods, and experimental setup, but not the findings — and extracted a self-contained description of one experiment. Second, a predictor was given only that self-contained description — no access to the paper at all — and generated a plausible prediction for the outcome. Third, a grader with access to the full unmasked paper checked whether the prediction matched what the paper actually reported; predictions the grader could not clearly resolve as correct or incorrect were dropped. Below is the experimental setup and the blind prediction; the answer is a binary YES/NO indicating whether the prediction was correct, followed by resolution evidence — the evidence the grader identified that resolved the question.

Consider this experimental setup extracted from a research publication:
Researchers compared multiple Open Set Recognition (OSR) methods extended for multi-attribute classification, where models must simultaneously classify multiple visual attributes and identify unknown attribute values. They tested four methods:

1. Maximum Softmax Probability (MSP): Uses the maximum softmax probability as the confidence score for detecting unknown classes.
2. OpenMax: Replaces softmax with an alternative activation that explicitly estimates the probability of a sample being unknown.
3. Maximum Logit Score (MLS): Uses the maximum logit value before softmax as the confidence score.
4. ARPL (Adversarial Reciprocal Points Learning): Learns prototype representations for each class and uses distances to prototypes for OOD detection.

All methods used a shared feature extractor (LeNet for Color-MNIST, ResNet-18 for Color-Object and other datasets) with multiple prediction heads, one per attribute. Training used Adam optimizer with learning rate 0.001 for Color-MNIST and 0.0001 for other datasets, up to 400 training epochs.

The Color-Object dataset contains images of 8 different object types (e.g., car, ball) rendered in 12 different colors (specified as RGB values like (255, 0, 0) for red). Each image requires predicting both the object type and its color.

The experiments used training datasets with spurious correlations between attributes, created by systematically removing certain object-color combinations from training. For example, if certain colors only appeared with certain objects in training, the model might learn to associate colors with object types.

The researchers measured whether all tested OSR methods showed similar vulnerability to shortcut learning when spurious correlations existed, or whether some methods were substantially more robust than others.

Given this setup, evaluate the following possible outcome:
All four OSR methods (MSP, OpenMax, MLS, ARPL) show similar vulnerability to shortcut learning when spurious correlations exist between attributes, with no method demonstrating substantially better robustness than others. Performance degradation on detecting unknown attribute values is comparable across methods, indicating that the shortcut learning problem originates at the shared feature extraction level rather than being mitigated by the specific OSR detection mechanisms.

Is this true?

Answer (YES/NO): YES